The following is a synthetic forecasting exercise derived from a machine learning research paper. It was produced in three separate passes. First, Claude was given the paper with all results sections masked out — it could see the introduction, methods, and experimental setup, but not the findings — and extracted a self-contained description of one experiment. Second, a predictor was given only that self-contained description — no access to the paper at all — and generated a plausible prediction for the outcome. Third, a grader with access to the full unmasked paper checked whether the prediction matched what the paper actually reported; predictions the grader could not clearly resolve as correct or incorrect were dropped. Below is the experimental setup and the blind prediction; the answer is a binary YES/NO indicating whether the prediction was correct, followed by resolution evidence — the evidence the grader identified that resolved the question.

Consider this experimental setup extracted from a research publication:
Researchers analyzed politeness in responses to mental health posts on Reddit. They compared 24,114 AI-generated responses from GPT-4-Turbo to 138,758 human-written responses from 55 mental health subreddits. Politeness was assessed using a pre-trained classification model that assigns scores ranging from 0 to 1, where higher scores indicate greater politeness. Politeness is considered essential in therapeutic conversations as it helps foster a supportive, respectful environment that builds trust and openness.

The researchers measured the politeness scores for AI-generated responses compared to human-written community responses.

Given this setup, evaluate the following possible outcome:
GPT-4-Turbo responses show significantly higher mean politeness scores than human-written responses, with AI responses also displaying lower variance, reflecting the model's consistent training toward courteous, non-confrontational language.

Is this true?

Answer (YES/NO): NO